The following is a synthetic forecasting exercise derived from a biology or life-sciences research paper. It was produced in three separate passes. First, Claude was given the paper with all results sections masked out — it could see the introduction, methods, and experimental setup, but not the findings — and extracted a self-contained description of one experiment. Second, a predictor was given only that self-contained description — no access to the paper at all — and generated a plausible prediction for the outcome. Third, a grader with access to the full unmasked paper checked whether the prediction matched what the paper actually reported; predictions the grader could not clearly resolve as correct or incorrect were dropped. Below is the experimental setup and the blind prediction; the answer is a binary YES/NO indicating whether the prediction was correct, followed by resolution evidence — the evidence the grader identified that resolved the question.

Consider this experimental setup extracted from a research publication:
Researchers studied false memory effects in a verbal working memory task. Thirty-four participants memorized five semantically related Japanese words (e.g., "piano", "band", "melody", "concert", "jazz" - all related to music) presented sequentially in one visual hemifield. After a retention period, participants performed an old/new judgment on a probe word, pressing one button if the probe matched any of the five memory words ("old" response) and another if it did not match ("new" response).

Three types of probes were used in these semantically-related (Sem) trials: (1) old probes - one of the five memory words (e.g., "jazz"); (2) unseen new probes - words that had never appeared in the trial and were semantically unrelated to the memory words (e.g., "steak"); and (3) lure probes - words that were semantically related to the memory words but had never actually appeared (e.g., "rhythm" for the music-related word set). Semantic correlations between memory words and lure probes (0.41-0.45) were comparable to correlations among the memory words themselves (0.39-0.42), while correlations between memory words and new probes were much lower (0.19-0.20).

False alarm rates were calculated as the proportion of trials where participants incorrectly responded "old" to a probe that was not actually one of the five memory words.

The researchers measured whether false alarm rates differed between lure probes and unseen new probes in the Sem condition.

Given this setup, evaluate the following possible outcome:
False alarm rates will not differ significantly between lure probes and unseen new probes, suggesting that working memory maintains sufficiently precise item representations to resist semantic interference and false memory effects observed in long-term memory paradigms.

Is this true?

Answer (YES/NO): NO